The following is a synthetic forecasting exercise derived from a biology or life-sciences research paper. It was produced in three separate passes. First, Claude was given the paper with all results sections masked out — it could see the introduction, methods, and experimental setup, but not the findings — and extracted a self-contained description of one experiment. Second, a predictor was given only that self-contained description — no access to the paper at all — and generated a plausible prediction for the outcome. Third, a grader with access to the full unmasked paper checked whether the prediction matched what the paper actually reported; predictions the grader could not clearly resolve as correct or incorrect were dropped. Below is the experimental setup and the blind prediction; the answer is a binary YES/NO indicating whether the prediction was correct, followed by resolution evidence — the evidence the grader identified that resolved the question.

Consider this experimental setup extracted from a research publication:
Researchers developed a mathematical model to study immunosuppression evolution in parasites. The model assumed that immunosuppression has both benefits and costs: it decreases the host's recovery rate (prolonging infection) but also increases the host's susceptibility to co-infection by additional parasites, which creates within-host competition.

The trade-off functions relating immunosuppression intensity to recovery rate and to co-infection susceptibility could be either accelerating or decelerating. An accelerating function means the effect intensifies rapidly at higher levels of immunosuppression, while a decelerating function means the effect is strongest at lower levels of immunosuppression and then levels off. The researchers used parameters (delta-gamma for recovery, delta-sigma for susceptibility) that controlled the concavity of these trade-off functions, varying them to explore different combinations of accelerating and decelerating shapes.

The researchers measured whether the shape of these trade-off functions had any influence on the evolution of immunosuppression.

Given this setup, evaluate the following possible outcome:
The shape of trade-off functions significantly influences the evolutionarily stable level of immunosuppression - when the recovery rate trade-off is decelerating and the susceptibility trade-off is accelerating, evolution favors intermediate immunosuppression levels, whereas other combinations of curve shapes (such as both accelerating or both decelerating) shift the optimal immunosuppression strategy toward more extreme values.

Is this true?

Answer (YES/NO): YES